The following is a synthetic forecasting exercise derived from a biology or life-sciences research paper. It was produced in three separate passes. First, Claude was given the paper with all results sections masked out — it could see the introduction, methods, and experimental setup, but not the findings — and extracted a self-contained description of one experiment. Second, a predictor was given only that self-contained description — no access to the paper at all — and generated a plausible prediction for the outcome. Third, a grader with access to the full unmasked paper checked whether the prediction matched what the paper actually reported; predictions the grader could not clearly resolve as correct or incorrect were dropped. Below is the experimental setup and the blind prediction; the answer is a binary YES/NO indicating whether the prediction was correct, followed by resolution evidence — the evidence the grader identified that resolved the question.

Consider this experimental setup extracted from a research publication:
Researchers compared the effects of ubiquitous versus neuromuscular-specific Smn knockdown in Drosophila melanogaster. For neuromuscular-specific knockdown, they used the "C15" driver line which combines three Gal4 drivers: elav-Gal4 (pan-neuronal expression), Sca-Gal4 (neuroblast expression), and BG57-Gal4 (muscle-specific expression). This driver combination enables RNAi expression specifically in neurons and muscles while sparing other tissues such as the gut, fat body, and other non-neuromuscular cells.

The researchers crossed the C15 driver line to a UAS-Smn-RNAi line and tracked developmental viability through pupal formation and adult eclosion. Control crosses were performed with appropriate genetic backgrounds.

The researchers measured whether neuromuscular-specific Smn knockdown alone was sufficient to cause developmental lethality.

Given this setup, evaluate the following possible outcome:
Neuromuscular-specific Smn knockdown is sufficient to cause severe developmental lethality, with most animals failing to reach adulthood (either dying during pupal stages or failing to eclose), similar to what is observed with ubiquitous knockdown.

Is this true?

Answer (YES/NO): NO